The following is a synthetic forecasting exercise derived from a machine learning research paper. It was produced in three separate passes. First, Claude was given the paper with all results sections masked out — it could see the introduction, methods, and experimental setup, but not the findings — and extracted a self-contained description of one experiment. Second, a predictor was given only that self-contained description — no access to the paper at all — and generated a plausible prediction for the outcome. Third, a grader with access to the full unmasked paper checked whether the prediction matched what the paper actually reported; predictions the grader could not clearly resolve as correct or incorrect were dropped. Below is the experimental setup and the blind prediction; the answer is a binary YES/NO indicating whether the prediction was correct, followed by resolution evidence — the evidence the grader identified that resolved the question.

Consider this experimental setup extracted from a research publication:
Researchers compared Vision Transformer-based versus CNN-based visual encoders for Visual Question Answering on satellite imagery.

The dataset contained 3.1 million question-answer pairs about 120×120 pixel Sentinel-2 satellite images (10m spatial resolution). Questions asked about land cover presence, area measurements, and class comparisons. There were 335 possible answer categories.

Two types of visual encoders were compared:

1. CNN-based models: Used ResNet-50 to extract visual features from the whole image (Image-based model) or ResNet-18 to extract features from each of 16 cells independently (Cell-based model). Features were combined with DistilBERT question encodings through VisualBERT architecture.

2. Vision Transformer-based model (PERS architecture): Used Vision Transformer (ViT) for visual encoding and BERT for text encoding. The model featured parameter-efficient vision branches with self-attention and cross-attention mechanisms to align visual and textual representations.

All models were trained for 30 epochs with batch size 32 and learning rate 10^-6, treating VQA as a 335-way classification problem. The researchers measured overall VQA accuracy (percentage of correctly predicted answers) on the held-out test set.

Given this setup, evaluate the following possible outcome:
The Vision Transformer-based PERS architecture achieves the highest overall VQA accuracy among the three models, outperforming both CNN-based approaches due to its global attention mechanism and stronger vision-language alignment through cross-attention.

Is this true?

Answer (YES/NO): NO